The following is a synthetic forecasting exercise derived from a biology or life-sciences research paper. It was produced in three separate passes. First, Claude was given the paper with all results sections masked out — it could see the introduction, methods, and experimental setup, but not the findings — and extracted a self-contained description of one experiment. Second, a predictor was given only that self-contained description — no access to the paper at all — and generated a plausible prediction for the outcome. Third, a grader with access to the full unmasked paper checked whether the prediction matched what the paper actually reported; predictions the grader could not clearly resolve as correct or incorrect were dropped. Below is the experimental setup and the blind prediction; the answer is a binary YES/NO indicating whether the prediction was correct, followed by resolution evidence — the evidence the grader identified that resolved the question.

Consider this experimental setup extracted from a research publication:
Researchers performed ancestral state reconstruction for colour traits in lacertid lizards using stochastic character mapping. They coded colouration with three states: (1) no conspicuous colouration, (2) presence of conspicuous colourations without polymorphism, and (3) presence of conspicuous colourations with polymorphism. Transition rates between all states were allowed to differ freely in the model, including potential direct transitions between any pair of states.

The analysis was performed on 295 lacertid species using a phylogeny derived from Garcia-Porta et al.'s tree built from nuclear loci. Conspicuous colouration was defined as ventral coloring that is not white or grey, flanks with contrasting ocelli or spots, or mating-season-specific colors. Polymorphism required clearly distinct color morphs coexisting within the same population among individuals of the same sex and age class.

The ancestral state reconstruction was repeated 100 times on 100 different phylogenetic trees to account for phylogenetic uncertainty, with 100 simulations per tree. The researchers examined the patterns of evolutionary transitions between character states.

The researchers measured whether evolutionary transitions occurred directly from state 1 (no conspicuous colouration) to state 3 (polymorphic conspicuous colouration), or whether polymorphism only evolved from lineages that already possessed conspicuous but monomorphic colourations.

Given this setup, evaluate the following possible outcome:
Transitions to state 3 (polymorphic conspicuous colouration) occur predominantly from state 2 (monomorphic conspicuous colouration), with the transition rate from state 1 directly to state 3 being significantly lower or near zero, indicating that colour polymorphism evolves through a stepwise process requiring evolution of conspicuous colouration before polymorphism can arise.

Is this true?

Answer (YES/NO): YES